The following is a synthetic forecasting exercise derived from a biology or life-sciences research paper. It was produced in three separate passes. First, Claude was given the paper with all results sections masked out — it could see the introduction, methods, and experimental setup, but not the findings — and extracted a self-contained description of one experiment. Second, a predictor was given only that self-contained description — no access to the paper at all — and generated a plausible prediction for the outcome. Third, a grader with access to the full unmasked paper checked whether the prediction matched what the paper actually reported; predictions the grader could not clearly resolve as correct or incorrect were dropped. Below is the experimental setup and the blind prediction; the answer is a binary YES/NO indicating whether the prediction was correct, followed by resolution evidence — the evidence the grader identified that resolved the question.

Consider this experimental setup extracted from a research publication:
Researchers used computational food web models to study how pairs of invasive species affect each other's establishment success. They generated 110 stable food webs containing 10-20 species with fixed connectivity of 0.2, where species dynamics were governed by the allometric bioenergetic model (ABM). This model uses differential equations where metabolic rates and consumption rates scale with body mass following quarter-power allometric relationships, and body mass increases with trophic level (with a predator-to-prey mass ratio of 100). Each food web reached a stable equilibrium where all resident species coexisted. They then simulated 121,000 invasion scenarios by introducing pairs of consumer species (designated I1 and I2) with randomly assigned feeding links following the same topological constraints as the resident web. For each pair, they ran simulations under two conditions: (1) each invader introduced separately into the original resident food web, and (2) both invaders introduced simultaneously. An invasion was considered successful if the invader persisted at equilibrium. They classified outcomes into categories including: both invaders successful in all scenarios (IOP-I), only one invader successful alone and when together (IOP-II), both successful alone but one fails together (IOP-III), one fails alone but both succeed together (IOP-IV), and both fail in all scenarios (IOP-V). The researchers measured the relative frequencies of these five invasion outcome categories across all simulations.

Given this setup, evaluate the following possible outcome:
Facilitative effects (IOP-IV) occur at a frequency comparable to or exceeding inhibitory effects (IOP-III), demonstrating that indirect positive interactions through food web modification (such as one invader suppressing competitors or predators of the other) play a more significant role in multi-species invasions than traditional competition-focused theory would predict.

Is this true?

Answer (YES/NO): NO